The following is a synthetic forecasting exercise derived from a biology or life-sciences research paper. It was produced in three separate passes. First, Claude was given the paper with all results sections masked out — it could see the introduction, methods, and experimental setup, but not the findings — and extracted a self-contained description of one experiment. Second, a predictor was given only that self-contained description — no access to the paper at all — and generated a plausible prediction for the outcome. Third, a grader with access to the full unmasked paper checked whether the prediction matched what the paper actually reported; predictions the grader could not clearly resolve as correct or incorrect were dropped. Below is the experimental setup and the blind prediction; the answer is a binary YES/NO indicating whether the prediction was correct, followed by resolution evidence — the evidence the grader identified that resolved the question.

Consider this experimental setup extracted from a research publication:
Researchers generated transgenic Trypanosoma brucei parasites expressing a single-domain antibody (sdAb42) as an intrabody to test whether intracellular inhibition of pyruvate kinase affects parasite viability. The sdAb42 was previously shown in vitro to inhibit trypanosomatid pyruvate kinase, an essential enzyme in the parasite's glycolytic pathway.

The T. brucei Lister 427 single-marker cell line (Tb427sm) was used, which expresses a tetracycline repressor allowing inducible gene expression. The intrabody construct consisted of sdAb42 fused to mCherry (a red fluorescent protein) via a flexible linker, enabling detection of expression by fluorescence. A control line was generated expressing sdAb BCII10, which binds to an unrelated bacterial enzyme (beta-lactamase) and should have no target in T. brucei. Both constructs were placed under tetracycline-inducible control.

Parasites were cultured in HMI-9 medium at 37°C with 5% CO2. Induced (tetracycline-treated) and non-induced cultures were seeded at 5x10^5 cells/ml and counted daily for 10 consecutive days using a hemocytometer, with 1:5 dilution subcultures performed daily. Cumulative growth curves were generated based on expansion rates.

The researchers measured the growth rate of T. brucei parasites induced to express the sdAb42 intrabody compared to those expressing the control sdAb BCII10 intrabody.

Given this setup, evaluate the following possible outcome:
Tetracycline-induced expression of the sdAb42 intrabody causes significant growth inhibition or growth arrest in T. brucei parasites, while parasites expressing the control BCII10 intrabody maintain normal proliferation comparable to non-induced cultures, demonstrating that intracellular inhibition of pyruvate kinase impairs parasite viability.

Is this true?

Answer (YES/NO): YES